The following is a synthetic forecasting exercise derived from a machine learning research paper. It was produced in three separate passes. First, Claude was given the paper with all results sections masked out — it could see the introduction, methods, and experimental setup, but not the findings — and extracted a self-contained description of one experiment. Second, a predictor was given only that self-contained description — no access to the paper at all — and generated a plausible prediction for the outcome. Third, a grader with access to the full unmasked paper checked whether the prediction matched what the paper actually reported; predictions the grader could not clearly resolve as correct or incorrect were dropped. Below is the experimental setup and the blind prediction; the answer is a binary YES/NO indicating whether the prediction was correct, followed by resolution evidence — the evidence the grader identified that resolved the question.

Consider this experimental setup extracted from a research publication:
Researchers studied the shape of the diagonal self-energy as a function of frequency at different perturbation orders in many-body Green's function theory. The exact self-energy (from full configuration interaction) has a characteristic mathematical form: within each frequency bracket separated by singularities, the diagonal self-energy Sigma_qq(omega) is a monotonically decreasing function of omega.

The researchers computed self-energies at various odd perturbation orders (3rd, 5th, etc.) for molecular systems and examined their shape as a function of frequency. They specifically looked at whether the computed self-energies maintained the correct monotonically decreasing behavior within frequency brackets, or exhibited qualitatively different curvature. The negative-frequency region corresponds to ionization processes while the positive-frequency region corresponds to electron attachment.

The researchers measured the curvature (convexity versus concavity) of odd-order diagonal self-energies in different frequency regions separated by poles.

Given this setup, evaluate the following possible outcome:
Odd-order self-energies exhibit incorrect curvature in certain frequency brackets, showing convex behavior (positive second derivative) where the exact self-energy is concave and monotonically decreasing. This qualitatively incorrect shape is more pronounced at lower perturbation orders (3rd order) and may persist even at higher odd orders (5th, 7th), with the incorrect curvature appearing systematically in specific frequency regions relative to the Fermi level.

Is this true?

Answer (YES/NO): NO